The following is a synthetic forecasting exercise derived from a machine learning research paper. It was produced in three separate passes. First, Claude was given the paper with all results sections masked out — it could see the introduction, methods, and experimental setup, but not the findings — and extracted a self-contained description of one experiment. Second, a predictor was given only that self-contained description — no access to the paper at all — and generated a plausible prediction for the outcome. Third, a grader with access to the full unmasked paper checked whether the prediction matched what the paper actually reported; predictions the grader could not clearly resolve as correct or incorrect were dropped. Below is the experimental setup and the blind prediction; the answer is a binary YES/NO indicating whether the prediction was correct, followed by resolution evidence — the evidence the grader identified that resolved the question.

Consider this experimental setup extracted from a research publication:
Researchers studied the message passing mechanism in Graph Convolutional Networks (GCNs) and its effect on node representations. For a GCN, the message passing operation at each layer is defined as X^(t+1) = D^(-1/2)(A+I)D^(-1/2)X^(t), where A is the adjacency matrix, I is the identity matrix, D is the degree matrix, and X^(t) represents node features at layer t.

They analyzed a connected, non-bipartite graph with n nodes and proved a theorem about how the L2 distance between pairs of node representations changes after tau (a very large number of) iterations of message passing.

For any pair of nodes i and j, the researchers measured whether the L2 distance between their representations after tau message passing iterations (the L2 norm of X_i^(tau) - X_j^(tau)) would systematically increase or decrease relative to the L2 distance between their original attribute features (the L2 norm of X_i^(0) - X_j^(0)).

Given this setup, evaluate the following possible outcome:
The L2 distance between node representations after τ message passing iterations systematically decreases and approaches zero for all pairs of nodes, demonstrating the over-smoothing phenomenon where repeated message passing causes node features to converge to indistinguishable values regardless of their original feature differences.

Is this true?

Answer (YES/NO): NO